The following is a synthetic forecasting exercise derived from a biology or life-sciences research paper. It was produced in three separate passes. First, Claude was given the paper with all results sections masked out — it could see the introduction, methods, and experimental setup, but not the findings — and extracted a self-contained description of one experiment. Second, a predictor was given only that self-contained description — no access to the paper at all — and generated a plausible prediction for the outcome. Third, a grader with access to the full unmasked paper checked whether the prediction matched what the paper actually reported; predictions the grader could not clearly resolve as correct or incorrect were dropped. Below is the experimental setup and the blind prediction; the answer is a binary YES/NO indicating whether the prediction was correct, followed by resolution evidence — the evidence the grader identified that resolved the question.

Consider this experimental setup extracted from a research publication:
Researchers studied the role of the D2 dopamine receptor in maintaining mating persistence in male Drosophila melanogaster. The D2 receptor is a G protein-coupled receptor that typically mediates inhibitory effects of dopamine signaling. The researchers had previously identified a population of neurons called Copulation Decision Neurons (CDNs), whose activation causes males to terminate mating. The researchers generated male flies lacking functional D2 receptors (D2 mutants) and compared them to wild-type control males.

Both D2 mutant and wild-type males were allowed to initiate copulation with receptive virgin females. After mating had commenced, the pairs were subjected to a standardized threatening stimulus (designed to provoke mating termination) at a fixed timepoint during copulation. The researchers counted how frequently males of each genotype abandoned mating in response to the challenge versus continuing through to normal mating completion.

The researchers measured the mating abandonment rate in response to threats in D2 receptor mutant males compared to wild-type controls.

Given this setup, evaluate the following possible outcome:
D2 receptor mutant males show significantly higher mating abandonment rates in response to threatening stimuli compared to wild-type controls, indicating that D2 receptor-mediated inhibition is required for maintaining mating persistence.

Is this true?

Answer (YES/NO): YES